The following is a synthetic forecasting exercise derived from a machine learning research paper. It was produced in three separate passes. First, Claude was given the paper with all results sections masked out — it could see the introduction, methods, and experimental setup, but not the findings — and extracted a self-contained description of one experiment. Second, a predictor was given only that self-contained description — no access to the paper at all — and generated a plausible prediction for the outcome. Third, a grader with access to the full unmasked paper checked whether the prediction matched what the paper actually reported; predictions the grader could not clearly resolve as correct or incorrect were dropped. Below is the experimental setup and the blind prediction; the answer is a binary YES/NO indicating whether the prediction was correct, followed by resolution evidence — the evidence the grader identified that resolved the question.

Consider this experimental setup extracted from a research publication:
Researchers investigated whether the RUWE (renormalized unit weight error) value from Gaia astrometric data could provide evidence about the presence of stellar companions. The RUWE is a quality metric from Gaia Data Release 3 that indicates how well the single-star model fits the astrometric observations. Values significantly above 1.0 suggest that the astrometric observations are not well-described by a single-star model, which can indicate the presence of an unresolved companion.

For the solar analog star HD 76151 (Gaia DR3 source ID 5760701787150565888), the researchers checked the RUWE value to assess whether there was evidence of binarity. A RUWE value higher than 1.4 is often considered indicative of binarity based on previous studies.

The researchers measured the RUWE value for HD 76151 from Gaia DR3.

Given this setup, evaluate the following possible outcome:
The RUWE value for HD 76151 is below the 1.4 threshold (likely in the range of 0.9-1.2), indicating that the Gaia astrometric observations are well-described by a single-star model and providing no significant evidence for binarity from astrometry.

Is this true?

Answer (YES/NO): YES